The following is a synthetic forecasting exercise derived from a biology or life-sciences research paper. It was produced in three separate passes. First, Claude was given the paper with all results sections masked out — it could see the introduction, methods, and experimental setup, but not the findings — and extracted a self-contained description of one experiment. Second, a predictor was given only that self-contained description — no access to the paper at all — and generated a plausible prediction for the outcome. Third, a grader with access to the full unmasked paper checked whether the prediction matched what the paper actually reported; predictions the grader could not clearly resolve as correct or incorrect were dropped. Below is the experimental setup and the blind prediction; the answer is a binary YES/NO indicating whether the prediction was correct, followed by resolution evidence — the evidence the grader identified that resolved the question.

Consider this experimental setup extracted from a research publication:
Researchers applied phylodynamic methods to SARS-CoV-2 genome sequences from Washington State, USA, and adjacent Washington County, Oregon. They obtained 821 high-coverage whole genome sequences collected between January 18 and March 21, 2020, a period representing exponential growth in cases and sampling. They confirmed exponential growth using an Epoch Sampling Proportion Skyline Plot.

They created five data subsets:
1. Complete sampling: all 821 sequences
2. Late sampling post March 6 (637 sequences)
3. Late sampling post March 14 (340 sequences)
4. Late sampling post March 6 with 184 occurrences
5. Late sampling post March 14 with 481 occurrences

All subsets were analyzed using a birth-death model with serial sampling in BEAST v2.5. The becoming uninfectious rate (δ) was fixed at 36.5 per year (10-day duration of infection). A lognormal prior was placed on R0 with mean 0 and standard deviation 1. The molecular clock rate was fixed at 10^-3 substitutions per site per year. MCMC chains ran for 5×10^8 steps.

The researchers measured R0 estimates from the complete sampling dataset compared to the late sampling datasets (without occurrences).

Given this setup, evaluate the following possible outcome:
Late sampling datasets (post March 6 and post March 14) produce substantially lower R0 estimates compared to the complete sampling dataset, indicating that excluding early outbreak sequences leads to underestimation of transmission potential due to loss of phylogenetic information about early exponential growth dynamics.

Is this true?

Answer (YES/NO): NO